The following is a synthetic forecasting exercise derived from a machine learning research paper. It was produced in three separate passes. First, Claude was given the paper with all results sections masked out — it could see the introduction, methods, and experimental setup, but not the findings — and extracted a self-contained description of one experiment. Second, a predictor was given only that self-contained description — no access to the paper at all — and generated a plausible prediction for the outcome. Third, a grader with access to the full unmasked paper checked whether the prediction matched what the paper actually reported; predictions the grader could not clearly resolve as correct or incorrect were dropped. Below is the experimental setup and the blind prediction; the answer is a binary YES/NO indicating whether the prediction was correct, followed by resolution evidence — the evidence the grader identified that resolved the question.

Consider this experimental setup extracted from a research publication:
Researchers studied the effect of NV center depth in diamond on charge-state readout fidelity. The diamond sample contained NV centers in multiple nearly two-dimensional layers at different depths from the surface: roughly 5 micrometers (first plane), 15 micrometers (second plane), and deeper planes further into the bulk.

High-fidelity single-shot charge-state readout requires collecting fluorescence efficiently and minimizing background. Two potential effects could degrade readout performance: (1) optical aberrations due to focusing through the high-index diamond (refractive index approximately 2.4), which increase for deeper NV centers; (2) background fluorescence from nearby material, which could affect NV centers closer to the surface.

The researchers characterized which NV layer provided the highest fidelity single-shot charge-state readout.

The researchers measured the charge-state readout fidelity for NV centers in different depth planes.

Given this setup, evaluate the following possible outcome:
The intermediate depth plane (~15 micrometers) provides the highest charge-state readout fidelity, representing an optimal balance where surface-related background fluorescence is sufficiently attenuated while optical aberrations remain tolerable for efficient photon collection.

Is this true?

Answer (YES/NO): YES